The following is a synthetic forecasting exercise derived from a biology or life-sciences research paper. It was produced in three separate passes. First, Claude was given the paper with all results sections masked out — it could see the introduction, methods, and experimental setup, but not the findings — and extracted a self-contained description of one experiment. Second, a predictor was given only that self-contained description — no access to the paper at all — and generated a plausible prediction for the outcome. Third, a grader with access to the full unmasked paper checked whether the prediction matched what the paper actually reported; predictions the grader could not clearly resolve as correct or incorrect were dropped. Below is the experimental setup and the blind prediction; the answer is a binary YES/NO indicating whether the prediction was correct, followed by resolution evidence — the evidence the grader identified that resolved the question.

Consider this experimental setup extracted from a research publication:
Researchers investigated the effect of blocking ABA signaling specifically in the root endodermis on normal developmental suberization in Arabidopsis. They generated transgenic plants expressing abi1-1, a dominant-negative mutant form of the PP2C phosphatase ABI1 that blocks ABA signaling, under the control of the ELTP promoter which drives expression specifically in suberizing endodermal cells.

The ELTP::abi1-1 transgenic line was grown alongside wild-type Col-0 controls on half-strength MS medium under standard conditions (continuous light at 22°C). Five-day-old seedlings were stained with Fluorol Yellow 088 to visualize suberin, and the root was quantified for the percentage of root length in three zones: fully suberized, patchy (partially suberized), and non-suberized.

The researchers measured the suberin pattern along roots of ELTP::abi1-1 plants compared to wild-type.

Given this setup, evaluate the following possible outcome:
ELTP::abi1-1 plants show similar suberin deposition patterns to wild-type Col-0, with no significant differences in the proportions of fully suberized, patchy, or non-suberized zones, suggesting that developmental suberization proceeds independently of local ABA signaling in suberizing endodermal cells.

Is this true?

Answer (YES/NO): NO